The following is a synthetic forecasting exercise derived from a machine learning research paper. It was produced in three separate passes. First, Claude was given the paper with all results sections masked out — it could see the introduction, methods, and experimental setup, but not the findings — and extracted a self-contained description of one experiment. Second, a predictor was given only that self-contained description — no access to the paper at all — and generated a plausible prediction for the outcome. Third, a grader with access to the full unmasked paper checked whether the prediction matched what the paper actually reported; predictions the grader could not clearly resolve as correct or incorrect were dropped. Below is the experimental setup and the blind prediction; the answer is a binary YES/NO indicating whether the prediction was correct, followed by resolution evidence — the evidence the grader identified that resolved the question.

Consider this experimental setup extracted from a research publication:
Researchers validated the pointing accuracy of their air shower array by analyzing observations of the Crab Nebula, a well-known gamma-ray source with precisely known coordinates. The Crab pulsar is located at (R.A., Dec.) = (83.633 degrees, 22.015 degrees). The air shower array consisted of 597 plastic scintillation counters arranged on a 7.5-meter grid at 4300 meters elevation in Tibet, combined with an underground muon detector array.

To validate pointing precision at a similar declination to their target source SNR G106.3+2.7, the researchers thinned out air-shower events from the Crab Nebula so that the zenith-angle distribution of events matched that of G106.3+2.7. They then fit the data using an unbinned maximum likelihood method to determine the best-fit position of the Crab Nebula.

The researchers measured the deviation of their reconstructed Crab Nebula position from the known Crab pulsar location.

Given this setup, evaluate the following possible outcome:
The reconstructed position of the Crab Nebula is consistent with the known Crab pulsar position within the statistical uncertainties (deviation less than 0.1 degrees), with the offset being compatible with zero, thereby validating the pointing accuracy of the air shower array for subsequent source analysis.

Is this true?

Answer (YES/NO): YES